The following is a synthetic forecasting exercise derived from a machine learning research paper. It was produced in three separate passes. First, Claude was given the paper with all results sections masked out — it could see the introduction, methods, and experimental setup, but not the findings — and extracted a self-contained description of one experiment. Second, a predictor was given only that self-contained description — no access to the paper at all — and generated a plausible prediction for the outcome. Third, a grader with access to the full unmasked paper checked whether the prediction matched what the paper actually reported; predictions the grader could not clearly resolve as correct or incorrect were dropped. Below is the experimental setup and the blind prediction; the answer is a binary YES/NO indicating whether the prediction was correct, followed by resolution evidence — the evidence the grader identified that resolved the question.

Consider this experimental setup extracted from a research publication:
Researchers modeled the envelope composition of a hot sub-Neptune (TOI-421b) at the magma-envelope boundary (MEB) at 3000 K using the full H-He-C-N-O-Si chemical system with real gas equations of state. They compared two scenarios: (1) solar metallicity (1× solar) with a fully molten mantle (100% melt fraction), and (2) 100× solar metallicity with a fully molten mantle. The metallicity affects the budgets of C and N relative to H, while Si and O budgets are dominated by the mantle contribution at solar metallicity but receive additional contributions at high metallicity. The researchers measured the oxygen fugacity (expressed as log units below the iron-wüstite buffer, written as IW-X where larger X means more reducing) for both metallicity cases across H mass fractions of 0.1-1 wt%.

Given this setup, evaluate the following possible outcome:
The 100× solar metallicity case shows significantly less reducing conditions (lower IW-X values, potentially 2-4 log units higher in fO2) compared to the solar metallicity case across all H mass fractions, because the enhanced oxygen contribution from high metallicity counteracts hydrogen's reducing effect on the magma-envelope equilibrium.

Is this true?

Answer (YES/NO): NO